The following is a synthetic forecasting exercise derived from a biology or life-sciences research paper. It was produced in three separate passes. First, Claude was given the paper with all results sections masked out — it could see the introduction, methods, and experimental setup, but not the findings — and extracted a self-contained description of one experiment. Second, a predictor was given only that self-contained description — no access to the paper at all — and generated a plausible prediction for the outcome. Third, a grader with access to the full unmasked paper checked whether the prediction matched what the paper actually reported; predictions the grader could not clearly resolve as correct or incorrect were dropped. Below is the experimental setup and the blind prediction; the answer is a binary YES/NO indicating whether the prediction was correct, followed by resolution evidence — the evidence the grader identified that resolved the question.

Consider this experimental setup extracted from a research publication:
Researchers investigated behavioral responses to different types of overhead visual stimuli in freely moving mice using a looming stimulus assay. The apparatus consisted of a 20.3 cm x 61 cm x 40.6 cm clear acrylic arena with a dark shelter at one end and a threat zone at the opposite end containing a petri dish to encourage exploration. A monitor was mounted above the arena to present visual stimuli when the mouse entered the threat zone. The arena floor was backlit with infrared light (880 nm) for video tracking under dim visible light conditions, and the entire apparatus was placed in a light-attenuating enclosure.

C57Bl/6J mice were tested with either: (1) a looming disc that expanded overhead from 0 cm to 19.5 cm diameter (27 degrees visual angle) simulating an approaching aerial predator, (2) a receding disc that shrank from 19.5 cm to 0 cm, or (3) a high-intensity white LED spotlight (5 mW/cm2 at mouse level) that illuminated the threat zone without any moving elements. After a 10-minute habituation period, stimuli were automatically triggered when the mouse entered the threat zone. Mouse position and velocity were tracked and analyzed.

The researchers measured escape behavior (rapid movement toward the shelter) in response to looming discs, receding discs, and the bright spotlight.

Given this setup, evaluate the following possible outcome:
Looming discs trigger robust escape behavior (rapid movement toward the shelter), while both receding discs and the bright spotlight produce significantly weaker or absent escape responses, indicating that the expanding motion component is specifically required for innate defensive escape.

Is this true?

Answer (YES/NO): YES